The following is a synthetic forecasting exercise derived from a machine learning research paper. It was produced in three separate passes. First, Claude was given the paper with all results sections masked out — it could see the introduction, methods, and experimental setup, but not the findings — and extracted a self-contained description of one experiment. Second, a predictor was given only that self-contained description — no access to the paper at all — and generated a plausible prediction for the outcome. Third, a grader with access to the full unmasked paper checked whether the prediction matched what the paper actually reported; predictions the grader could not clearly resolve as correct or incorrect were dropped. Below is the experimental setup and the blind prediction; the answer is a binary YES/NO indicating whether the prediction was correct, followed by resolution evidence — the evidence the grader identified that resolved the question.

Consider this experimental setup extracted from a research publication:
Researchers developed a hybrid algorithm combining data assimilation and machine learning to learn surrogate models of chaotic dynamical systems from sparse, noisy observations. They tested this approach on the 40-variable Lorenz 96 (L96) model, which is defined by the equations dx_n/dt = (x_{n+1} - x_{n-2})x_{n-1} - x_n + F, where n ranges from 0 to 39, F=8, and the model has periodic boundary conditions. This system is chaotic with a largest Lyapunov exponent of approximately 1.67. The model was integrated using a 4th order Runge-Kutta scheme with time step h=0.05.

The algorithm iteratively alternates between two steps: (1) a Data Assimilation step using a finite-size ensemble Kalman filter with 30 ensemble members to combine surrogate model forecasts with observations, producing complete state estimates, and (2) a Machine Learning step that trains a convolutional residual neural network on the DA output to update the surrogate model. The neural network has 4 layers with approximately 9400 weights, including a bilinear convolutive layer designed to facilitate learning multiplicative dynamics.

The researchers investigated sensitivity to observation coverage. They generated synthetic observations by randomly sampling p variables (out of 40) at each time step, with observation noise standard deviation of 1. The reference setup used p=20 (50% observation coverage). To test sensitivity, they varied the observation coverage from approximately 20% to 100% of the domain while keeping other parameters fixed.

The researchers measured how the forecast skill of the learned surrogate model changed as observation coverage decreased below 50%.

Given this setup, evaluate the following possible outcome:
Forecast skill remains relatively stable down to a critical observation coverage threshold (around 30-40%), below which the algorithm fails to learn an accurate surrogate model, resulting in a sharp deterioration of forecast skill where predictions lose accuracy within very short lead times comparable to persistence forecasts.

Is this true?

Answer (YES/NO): NO